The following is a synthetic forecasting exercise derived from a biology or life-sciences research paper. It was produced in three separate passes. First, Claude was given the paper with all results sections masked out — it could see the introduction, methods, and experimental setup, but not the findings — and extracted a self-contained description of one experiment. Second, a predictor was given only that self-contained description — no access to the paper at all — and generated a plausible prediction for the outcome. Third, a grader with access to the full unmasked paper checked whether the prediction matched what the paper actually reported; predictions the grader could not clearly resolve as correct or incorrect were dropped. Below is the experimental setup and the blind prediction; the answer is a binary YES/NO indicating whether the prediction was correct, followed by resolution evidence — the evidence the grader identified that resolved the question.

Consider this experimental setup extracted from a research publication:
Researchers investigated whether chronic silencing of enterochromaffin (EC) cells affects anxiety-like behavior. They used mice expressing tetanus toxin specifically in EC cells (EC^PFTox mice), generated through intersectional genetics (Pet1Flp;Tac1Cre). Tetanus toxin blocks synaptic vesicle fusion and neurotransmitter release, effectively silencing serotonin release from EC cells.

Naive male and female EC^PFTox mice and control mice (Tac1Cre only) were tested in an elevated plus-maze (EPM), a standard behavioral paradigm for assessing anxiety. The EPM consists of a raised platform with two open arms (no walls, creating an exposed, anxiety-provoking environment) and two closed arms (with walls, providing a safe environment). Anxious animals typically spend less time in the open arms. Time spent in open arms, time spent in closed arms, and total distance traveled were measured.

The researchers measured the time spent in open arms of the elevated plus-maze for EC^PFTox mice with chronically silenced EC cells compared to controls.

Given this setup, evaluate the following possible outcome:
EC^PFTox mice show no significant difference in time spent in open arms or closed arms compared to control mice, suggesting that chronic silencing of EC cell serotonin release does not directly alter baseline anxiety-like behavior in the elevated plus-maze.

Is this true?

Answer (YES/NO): NO